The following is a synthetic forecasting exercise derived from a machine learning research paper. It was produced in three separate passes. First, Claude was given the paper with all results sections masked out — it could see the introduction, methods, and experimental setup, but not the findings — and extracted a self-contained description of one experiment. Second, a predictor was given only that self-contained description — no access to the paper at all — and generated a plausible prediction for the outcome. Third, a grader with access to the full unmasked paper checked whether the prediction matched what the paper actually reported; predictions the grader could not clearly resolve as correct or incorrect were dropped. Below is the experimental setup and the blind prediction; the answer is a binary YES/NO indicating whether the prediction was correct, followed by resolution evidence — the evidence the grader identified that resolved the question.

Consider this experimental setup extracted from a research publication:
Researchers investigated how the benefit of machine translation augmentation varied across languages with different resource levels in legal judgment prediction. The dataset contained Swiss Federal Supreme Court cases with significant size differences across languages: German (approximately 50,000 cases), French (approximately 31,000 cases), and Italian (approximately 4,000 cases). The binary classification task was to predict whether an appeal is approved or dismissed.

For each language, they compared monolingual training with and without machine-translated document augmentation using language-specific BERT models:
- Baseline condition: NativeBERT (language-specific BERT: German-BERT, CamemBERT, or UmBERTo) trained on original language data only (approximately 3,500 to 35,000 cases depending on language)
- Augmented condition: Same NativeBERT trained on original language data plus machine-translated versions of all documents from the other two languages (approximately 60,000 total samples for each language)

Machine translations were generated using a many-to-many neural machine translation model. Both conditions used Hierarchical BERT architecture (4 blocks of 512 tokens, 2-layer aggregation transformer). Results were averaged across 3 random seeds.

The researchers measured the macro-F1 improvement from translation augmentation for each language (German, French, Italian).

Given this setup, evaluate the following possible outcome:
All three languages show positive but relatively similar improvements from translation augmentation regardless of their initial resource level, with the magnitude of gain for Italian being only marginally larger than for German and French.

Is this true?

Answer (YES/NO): NO